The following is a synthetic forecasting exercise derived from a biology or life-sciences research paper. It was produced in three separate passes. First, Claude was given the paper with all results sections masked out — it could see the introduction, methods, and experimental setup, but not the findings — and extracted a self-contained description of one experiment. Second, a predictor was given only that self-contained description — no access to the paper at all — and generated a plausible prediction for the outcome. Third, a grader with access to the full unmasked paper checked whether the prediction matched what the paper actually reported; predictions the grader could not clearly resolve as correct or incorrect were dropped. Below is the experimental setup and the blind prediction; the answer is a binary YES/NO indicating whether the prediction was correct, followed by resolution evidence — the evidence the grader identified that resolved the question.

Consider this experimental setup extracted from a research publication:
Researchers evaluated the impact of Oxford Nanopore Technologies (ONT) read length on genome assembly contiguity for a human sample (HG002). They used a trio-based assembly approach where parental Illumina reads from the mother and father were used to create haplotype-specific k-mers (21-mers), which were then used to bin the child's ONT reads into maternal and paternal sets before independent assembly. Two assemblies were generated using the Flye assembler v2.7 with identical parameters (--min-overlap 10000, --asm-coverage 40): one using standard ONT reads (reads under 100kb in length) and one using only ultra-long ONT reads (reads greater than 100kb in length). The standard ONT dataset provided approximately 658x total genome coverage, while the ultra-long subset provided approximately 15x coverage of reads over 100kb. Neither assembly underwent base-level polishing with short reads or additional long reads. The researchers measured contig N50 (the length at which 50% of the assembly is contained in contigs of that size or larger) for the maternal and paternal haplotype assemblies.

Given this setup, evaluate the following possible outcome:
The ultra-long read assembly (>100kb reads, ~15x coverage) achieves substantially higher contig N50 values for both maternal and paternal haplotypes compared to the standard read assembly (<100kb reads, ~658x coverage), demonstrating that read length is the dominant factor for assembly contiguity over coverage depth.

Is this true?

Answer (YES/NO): YES